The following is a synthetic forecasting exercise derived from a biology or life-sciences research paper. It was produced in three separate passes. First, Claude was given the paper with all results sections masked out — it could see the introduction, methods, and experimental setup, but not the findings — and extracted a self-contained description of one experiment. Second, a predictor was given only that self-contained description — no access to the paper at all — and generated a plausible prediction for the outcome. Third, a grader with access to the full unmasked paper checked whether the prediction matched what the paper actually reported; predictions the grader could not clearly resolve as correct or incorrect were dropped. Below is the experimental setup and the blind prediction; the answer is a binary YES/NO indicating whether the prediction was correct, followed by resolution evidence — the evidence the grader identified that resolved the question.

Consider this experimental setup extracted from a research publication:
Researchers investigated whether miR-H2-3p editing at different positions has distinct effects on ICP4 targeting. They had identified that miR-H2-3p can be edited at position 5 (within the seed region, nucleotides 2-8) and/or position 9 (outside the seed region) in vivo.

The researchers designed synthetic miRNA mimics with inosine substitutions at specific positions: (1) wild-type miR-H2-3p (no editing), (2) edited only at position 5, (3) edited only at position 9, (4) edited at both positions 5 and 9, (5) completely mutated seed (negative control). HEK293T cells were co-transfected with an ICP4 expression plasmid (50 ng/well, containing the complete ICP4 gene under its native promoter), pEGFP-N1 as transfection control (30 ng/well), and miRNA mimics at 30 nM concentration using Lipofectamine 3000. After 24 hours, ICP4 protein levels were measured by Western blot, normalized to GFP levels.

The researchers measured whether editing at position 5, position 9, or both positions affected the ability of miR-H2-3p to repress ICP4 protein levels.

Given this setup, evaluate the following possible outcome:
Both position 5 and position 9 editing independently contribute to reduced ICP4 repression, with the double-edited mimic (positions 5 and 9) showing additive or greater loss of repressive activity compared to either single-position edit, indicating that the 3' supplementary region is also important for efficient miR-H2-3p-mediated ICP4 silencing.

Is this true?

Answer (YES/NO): NO